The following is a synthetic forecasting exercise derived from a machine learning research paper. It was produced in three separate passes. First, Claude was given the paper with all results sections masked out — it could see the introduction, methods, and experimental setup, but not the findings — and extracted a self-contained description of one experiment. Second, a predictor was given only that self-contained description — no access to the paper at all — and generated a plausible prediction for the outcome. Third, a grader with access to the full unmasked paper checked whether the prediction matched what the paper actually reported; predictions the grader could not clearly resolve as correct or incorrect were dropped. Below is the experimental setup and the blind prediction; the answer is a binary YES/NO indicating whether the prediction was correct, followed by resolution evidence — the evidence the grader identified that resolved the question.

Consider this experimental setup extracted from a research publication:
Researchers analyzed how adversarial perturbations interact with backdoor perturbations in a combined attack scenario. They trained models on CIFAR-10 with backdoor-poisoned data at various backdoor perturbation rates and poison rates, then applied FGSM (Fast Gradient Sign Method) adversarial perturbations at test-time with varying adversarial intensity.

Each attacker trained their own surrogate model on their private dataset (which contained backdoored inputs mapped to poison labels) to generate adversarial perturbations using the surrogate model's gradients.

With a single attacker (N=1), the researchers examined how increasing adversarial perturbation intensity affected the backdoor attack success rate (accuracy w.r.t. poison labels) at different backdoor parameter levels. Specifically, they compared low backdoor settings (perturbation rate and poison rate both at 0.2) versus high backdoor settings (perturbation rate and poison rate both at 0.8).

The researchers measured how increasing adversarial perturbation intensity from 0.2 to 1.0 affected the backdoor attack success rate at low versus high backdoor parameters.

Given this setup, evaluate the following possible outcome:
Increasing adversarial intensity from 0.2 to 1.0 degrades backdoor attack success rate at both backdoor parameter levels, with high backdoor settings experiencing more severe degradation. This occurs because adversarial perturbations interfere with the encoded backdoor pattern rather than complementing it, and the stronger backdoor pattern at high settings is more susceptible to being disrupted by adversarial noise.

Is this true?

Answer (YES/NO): NO